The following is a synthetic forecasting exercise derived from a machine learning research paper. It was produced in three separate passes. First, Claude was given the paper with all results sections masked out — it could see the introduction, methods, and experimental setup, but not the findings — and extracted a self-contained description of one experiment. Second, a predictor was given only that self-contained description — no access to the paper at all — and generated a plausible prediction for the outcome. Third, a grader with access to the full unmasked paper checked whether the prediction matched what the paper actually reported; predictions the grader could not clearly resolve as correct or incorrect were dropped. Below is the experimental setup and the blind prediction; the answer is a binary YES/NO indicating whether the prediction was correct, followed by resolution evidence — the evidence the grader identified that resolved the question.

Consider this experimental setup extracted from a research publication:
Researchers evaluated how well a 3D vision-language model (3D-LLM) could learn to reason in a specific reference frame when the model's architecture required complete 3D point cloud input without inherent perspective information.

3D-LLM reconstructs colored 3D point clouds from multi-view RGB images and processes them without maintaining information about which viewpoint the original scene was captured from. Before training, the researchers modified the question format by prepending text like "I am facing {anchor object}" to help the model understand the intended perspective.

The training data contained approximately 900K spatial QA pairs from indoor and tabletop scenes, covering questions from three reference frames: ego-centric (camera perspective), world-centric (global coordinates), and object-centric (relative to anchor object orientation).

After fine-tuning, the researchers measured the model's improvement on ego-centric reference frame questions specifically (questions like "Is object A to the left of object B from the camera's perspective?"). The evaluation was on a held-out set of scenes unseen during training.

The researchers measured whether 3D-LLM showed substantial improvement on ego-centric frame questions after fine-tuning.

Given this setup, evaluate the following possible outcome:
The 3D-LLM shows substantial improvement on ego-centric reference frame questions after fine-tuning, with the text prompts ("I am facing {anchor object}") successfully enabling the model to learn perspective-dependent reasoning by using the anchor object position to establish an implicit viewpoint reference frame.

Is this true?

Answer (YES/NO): YES